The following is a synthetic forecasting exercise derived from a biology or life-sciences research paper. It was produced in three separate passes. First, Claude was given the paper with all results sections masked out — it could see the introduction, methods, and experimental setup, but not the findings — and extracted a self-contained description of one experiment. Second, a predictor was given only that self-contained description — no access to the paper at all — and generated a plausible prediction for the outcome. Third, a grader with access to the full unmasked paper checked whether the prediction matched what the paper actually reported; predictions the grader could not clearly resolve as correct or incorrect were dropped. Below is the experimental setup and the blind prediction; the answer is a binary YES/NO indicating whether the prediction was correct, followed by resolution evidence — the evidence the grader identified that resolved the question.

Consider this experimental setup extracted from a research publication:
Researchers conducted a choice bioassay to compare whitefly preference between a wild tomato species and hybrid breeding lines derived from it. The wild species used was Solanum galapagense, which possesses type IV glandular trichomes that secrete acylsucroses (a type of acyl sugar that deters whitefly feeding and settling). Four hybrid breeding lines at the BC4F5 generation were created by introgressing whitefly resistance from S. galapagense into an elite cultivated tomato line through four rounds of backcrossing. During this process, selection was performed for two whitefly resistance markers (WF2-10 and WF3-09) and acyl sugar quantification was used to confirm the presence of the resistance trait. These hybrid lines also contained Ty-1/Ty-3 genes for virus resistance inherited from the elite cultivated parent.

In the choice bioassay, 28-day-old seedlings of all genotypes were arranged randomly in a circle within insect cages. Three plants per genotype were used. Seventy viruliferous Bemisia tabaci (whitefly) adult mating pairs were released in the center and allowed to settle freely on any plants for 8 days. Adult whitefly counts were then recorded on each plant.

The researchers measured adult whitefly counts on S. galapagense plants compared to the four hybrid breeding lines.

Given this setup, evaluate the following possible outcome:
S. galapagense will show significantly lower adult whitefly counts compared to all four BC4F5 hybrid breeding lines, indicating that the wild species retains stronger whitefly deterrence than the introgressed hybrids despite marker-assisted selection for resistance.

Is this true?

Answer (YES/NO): NO